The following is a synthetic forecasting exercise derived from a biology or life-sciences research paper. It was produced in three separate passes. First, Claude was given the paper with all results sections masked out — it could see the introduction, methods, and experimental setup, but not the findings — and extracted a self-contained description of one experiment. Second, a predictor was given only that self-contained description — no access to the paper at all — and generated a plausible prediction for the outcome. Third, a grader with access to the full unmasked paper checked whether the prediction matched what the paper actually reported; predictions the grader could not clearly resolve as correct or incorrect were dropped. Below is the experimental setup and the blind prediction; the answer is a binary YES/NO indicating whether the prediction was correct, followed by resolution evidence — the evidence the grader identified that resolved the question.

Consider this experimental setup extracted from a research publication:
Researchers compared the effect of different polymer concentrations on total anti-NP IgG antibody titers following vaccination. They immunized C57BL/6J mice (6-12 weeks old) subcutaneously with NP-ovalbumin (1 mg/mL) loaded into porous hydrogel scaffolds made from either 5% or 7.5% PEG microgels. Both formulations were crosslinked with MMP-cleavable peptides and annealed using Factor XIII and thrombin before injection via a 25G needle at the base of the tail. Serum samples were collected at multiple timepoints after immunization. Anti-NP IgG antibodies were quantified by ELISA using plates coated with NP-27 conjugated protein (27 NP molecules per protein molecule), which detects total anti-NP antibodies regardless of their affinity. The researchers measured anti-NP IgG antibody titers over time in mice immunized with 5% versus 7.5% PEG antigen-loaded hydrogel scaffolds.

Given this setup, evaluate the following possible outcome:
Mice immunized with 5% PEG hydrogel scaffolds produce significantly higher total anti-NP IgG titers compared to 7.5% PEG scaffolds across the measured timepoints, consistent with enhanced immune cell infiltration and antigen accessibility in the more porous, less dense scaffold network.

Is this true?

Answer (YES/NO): NO